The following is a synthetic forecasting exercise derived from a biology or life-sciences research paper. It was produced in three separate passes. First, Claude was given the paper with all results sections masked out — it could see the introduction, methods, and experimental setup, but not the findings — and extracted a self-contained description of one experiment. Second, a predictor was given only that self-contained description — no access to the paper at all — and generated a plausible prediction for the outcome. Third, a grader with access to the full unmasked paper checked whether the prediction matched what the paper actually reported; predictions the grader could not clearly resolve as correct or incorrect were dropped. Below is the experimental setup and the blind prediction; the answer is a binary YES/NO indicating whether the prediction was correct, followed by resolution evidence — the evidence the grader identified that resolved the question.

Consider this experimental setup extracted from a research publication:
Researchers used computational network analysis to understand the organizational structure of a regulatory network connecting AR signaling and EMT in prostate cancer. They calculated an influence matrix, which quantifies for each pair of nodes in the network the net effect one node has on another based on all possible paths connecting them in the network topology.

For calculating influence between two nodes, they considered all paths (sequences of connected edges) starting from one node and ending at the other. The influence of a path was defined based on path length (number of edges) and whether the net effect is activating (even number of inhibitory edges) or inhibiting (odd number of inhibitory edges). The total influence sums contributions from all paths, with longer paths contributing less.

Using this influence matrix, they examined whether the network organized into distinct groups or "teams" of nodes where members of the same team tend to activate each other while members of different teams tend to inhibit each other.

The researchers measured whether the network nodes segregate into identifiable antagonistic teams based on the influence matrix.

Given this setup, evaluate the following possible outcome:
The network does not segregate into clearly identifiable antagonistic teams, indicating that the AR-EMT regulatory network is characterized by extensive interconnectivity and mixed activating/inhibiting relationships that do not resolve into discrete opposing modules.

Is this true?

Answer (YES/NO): NO